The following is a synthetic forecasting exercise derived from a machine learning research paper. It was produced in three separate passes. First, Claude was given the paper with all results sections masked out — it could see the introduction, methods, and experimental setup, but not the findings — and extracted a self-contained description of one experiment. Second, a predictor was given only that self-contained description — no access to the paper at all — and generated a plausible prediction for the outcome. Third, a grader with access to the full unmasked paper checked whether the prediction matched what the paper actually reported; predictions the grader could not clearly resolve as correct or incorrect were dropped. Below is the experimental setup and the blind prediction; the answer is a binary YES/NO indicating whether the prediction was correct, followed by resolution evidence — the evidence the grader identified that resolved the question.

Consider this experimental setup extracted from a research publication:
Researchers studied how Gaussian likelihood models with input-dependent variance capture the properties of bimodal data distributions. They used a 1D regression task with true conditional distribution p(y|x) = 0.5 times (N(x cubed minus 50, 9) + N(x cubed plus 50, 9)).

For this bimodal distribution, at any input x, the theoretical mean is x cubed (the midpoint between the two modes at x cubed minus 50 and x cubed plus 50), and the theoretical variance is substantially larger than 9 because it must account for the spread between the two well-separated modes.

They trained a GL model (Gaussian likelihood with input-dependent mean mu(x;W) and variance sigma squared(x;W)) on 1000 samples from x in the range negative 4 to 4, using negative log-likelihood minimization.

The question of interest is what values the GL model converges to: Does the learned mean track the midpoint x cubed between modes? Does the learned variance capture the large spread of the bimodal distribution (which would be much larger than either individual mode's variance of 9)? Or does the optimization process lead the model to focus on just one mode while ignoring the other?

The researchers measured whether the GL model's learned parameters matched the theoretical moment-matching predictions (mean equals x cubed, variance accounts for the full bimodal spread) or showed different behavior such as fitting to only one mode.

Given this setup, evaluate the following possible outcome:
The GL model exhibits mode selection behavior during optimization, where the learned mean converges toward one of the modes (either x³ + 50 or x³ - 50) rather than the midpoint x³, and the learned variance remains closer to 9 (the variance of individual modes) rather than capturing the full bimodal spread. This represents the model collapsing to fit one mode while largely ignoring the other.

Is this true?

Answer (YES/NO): NO